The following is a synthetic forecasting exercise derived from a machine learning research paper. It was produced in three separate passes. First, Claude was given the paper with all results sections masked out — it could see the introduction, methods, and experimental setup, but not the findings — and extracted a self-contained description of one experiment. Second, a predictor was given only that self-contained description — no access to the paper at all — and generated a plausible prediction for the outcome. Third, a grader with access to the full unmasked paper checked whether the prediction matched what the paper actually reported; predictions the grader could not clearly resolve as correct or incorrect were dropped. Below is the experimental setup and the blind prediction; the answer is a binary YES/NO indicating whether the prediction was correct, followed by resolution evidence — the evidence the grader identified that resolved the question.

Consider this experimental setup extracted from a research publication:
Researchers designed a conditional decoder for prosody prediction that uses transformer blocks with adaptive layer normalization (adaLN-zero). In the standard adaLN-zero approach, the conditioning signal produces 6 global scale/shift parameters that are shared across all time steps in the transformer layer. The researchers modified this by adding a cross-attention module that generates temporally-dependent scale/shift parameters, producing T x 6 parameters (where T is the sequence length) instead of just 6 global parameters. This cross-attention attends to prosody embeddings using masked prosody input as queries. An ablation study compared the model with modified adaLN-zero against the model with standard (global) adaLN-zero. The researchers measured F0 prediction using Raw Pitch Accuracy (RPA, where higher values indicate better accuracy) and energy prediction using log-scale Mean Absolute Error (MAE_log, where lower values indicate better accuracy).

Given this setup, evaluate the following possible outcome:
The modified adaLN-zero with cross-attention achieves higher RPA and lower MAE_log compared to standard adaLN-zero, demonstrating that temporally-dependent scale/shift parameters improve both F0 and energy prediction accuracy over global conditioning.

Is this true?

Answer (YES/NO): YES